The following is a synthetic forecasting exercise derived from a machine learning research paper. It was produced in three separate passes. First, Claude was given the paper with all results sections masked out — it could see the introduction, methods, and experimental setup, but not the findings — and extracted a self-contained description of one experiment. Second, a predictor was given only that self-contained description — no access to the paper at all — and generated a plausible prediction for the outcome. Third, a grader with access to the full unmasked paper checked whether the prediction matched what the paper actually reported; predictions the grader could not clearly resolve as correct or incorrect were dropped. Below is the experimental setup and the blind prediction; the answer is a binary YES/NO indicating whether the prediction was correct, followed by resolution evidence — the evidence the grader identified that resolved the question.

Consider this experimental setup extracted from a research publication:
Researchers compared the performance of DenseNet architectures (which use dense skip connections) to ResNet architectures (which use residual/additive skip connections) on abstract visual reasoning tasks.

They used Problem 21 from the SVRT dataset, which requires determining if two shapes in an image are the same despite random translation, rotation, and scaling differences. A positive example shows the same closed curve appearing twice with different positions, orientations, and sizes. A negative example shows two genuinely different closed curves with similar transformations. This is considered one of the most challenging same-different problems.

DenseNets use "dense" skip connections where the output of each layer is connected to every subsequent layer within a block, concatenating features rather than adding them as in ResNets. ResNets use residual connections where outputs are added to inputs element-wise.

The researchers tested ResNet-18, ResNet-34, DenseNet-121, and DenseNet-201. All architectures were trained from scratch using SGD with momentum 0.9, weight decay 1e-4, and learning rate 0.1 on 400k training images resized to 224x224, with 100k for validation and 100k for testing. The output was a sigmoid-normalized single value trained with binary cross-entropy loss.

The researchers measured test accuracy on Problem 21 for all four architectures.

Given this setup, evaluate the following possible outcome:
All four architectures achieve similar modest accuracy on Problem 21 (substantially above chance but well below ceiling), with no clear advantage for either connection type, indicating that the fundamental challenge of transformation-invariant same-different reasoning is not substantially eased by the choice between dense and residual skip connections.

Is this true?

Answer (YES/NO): NO